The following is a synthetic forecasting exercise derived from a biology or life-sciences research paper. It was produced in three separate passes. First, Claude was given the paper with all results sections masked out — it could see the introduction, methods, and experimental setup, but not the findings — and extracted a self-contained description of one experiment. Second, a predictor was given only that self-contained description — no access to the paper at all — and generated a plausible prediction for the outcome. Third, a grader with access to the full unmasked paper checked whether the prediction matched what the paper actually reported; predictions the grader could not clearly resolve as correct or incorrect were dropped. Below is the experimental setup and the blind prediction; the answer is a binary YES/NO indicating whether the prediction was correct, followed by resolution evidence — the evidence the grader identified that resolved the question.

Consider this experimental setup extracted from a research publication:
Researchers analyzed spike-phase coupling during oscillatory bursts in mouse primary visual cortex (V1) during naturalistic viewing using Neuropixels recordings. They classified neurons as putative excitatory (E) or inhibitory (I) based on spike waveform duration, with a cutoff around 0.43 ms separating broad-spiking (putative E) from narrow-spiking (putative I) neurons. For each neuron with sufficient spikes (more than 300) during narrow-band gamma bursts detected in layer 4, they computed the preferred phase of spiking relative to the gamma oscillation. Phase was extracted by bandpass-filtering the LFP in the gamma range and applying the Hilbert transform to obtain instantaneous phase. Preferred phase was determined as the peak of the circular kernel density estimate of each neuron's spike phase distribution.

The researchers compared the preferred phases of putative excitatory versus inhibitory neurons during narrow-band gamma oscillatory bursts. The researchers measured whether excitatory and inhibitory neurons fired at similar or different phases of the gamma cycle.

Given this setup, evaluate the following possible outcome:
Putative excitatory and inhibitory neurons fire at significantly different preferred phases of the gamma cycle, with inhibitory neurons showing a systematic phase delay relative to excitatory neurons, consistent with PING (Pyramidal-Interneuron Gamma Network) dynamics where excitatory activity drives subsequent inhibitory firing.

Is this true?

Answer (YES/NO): NO